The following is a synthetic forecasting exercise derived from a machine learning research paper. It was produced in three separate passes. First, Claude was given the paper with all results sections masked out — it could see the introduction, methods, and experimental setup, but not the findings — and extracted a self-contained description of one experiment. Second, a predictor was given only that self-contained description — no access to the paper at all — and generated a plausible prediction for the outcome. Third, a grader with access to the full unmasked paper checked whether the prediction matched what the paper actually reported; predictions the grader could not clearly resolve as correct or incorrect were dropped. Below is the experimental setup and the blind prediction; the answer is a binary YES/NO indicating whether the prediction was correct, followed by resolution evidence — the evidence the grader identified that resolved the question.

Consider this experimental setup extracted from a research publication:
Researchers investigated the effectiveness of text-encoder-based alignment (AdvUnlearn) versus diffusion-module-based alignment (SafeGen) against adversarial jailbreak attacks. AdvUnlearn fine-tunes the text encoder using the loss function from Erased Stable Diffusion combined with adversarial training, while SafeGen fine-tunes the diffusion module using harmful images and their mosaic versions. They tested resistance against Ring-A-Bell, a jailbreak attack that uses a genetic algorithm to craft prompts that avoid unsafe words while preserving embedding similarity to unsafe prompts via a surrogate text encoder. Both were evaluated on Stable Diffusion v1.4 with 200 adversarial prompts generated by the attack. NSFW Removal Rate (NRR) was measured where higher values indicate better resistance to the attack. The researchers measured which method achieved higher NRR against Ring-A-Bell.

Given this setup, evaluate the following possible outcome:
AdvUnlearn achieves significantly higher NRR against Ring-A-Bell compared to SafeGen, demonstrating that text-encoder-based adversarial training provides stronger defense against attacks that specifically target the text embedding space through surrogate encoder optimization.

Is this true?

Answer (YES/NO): YES